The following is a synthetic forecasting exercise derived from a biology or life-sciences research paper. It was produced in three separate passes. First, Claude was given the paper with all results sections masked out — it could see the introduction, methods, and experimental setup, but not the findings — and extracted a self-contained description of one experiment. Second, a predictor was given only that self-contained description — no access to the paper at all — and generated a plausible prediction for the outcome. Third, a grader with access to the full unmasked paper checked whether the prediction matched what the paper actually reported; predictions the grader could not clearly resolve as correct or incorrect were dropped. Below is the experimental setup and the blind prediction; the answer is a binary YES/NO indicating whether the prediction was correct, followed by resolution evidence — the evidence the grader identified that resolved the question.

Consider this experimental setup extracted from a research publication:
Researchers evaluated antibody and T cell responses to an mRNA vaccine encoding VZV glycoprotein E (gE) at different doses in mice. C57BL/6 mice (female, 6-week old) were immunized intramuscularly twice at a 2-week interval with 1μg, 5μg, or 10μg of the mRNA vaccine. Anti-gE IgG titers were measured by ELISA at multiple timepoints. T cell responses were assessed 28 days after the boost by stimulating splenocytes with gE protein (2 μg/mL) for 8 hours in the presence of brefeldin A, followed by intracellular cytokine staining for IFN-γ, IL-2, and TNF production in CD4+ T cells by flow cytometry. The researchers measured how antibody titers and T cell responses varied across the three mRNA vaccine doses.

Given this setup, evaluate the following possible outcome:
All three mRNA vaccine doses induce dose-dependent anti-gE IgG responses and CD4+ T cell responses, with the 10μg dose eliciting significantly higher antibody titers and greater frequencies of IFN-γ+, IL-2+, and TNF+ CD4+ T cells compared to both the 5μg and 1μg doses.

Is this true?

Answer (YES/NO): NO